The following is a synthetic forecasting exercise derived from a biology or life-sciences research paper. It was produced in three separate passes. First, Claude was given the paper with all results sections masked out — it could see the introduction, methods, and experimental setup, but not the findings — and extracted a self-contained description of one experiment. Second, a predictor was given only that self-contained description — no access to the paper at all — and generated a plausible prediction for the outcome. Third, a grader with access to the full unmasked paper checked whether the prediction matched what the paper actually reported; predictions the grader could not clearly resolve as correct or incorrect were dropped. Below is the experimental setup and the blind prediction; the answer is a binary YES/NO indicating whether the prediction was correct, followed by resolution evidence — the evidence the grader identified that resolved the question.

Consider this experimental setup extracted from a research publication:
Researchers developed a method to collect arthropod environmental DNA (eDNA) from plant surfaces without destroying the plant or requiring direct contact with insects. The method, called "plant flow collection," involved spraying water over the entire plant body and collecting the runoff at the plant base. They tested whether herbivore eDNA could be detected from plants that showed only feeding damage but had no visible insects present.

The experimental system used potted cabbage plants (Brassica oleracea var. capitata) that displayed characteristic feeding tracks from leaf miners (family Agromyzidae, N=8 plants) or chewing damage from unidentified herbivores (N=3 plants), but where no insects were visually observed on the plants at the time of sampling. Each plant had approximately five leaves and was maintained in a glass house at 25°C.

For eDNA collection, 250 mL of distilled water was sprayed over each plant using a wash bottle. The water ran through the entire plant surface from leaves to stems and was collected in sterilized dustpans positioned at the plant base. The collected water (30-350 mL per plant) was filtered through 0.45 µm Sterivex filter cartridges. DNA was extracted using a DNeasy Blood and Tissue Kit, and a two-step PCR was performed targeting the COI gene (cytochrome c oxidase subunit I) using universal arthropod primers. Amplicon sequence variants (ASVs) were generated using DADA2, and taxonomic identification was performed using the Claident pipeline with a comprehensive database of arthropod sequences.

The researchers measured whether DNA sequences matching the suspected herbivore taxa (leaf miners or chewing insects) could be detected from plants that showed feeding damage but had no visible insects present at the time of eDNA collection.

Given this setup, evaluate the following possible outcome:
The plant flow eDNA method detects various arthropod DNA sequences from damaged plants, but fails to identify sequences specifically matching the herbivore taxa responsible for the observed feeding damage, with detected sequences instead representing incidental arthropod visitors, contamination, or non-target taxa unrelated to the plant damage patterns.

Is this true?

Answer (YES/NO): NO